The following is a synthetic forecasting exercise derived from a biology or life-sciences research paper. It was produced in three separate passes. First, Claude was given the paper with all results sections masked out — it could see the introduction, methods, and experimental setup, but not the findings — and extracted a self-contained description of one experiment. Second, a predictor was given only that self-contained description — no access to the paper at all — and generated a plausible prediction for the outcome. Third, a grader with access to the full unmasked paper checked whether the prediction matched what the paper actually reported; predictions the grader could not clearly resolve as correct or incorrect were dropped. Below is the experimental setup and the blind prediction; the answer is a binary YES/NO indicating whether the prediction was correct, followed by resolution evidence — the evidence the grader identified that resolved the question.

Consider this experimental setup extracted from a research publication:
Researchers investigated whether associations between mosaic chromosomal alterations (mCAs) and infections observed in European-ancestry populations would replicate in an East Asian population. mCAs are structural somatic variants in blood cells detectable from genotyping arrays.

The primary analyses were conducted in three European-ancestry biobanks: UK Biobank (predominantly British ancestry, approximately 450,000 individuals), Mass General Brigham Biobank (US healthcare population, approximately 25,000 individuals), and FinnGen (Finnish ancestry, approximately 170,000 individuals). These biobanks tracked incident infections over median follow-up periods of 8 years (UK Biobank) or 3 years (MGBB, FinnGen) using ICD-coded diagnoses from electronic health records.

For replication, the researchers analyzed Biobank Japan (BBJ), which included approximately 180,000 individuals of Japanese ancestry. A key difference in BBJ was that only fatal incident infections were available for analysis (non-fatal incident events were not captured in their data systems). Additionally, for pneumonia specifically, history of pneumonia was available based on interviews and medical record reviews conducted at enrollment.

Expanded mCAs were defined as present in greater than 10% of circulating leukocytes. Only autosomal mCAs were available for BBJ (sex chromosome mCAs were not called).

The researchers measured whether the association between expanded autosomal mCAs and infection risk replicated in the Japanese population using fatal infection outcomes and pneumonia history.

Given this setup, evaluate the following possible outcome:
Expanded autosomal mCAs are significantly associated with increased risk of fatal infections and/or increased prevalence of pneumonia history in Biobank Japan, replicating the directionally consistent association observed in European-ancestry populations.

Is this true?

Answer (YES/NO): YES